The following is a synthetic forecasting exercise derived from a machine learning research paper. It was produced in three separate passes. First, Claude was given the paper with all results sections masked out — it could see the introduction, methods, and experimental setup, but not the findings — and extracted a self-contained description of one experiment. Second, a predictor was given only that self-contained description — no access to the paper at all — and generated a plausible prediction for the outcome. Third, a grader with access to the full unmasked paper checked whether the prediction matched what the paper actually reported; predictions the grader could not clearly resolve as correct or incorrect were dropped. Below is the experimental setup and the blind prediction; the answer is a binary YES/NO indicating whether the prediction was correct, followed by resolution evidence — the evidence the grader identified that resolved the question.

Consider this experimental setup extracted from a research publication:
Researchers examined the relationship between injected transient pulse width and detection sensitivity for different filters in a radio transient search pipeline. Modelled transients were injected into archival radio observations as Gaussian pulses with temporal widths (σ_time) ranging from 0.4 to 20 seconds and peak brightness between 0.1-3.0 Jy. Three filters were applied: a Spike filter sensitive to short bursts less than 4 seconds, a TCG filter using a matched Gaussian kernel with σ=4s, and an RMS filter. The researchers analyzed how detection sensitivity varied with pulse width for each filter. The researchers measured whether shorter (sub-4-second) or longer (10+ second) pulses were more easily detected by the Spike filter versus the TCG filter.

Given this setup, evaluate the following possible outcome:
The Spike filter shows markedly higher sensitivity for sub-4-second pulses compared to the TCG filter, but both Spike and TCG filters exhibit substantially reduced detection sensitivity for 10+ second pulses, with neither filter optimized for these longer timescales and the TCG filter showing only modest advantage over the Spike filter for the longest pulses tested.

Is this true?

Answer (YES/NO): NO